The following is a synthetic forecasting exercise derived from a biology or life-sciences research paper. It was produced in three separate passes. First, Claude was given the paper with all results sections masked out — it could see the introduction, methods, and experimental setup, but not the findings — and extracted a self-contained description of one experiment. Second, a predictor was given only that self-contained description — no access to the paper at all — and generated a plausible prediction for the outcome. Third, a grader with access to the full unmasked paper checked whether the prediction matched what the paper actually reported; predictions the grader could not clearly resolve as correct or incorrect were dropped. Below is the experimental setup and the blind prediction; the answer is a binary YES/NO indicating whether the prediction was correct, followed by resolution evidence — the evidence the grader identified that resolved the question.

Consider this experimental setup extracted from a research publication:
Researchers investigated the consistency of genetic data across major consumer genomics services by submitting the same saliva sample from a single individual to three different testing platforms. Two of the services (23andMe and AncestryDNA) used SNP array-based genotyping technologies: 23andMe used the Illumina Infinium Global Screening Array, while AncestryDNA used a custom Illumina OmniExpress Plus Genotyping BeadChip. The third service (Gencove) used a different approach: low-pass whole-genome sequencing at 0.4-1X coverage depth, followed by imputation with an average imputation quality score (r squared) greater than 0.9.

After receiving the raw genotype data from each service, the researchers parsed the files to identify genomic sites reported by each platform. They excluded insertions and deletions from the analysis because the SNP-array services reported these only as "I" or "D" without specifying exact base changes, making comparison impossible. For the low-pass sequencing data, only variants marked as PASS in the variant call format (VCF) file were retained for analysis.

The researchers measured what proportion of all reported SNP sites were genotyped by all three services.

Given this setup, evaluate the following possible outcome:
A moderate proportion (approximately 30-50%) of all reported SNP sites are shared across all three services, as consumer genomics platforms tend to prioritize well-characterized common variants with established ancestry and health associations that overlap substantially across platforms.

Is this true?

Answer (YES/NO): NO